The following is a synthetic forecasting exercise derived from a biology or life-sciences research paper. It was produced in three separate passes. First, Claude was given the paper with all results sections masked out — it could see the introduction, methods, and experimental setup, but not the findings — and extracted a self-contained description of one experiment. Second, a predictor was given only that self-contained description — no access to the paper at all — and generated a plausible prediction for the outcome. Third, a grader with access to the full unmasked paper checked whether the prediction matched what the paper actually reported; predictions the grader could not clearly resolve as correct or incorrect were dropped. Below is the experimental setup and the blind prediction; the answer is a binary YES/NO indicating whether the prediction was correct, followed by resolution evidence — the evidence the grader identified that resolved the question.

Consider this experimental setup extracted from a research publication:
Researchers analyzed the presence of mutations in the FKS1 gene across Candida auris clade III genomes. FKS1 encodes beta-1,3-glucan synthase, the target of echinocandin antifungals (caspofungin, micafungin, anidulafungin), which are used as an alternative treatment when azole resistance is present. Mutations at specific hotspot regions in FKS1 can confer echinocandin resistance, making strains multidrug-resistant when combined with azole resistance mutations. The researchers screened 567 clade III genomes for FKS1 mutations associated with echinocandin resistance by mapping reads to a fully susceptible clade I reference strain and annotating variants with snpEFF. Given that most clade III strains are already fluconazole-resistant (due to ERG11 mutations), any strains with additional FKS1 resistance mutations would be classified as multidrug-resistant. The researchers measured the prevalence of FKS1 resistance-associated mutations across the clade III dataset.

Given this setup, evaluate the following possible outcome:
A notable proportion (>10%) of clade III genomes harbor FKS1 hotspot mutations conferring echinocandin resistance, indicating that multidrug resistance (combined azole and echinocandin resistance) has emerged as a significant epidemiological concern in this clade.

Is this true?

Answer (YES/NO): NO